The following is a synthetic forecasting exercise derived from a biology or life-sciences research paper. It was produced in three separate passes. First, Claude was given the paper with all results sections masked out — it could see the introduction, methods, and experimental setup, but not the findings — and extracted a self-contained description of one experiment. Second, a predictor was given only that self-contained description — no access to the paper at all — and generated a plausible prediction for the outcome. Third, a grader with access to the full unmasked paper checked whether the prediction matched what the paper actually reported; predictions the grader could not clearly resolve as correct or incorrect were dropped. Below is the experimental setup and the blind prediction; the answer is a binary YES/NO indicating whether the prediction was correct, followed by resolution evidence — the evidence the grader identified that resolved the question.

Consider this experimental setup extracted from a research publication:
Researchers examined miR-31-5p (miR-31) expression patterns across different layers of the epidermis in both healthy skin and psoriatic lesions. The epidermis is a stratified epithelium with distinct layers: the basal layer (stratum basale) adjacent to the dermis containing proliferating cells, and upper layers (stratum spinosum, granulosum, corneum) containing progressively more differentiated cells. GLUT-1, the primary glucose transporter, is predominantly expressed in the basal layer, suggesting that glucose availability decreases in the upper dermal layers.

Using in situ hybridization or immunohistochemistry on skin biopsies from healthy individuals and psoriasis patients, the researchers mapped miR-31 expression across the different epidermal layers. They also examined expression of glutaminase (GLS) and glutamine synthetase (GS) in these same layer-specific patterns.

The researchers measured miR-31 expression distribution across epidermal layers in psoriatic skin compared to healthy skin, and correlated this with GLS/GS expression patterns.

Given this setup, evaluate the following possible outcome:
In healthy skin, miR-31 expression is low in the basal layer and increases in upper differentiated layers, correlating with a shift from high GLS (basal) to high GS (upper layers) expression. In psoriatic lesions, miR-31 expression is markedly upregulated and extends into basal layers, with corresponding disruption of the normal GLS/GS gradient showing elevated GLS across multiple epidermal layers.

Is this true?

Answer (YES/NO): NO